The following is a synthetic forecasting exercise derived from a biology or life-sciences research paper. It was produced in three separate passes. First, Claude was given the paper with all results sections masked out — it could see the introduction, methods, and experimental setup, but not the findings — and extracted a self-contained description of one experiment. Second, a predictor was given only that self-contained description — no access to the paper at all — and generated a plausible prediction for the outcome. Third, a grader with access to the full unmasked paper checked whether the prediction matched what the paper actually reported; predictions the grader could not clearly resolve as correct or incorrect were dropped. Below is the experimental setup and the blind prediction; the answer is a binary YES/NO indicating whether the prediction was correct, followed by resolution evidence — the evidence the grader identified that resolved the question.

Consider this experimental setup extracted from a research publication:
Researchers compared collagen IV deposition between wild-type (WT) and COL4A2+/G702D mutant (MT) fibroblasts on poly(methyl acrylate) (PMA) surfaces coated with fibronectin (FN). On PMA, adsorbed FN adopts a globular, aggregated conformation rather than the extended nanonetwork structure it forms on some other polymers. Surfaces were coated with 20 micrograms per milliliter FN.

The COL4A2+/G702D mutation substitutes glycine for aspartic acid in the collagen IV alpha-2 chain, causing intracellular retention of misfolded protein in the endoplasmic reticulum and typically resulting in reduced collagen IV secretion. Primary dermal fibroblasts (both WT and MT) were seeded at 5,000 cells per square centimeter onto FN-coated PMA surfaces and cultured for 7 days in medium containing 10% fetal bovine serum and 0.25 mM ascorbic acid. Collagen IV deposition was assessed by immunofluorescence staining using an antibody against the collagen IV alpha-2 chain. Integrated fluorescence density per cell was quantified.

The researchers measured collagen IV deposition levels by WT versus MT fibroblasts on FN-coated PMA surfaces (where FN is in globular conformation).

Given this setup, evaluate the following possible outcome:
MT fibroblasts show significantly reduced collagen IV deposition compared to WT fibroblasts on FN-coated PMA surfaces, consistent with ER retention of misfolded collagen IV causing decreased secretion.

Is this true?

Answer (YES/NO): YES